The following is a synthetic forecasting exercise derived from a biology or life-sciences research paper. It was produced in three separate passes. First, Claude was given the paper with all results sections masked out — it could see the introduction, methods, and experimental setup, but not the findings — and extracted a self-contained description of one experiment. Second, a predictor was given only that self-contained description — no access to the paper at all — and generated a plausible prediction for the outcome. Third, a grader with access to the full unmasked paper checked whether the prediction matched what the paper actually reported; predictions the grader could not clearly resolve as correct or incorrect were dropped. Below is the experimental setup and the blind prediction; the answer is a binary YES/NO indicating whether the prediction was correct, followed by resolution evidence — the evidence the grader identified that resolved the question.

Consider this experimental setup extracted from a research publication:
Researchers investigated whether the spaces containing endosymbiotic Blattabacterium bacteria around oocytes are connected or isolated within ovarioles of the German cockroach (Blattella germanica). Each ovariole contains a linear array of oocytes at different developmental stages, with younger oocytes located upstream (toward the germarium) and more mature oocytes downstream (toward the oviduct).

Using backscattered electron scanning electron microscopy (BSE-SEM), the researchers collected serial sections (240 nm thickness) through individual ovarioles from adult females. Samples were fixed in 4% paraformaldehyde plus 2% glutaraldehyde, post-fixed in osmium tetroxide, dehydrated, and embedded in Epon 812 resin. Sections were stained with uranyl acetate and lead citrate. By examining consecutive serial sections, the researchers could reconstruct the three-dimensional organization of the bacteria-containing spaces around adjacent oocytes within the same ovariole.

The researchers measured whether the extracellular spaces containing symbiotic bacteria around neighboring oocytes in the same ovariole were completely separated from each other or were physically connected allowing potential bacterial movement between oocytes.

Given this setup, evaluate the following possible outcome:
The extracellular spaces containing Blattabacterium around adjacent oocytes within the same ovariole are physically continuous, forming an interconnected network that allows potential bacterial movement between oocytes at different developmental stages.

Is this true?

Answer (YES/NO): YES